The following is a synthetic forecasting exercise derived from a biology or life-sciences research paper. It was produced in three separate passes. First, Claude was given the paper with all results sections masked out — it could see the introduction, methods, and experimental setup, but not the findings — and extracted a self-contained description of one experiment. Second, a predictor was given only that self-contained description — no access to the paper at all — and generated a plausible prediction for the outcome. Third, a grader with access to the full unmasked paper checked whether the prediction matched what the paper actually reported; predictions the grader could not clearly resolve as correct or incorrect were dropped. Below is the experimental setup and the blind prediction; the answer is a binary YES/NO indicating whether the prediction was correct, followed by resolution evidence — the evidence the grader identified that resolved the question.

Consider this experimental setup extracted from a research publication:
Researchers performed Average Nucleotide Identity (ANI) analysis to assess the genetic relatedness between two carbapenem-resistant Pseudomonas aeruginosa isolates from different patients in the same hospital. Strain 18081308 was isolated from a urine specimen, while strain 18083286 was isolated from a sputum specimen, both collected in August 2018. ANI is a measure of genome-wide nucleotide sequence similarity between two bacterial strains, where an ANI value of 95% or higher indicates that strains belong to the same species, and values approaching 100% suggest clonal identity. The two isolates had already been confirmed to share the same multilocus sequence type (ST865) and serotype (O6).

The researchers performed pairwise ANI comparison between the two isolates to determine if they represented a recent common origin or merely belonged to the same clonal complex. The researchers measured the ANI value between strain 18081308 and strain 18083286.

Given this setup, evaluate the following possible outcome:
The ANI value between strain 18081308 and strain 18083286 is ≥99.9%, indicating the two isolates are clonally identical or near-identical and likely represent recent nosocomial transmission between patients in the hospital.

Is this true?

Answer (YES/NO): YES